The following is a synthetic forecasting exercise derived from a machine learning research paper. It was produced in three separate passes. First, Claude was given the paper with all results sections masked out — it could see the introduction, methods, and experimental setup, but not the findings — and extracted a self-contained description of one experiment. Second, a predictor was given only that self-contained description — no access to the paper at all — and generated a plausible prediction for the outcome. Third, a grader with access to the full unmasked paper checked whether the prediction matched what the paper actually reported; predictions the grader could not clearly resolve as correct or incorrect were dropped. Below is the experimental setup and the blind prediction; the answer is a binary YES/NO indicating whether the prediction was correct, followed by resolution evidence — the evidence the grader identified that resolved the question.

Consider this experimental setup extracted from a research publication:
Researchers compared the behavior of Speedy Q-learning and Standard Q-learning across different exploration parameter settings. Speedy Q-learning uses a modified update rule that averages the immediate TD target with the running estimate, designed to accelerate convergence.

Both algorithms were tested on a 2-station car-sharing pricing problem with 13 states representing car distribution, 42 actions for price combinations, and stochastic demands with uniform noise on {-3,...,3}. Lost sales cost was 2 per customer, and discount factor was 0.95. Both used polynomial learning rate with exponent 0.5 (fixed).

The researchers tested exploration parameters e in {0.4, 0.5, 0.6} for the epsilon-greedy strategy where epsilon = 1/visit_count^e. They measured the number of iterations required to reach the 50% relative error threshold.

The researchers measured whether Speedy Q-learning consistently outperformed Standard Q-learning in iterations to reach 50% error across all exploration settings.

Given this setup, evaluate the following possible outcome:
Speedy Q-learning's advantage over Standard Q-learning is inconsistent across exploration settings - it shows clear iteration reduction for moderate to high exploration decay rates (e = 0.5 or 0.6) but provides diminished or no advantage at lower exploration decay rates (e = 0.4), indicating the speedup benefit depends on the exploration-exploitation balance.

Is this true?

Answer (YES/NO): YES